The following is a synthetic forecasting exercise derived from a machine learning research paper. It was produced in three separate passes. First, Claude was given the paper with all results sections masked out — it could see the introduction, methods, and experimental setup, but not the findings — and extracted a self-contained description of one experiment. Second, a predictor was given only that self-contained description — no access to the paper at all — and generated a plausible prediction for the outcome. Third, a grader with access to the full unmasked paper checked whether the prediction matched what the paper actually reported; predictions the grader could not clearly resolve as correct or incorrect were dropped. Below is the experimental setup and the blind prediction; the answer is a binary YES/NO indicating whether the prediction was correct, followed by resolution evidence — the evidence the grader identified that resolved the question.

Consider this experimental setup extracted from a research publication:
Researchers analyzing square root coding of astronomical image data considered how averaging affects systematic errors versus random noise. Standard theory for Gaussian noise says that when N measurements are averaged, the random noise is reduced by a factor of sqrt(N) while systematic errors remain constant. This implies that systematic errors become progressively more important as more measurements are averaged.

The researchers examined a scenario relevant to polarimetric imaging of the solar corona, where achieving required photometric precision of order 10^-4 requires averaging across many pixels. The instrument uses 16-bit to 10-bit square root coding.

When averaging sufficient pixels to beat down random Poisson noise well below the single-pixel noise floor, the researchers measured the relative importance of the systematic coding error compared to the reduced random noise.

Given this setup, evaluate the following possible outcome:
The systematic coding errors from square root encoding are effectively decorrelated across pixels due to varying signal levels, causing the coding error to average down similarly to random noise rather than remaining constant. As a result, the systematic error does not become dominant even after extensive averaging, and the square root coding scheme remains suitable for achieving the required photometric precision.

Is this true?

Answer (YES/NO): NO